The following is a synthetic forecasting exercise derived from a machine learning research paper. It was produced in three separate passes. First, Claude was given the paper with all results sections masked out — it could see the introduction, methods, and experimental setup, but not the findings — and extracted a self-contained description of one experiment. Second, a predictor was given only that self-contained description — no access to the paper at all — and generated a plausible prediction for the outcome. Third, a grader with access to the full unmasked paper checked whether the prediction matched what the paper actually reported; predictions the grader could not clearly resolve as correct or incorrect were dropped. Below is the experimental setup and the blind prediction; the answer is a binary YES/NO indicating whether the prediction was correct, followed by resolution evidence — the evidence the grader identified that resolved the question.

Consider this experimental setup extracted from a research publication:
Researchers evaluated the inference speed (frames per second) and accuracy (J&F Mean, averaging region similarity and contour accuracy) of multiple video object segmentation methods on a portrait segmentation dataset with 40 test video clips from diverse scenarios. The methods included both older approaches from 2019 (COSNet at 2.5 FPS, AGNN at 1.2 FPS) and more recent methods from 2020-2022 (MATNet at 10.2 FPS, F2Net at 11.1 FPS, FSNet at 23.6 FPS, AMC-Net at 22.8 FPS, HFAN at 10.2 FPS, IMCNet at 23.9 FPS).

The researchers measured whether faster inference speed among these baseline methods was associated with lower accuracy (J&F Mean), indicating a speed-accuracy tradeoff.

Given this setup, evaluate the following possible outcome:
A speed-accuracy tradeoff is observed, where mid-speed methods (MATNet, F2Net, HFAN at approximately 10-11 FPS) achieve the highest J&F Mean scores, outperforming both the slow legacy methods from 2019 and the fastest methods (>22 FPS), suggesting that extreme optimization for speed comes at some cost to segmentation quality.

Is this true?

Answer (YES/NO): NO